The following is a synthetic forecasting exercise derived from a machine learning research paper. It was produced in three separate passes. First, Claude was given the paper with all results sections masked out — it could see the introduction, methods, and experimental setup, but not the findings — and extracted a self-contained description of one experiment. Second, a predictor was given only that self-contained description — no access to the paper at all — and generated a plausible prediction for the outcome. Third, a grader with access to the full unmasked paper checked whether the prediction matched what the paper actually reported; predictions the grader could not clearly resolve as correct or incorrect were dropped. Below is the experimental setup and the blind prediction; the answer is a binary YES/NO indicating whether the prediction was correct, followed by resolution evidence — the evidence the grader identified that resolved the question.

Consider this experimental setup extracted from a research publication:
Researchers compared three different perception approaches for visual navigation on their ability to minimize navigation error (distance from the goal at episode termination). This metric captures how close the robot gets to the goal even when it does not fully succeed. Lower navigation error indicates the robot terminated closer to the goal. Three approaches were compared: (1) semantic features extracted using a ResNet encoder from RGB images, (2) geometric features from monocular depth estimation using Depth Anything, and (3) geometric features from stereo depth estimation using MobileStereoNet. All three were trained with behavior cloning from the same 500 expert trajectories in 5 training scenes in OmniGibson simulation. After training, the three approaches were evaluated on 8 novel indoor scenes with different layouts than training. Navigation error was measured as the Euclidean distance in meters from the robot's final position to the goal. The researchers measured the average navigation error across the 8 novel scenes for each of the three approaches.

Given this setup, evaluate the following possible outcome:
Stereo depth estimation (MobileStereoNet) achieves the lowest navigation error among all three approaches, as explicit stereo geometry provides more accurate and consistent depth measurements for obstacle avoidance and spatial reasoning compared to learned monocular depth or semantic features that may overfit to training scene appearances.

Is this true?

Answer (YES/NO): YES